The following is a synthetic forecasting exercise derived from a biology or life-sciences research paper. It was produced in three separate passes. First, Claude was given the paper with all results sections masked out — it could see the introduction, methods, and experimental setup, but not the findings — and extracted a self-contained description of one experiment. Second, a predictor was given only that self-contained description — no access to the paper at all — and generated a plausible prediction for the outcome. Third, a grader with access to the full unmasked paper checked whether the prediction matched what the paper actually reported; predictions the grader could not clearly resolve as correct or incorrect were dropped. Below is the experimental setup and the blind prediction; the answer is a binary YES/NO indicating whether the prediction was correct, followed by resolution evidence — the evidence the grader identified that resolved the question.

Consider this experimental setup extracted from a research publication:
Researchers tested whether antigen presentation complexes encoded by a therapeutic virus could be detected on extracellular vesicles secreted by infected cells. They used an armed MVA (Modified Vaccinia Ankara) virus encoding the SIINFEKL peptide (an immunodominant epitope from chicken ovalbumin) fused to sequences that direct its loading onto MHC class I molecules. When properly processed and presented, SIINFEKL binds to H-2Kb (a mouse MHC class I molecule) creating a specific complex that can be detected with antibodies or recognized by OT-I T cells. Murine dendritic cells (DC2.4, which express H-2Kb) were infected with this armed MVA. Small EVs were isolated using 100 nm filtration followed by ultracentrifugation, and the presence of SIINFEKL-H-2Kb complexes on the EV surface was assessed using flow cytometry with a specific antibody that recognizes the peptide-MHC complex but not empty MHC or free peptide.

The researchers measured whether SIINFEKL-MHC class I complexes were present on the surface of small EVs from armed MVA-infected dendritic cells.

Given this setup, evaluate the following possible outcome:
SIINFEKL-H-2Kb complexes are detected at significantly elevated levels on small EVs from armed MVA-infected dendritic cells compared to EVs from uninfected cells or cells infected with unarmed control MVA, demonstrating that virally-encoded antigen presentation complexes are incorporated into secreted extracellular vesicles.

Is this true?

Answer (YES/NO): YES